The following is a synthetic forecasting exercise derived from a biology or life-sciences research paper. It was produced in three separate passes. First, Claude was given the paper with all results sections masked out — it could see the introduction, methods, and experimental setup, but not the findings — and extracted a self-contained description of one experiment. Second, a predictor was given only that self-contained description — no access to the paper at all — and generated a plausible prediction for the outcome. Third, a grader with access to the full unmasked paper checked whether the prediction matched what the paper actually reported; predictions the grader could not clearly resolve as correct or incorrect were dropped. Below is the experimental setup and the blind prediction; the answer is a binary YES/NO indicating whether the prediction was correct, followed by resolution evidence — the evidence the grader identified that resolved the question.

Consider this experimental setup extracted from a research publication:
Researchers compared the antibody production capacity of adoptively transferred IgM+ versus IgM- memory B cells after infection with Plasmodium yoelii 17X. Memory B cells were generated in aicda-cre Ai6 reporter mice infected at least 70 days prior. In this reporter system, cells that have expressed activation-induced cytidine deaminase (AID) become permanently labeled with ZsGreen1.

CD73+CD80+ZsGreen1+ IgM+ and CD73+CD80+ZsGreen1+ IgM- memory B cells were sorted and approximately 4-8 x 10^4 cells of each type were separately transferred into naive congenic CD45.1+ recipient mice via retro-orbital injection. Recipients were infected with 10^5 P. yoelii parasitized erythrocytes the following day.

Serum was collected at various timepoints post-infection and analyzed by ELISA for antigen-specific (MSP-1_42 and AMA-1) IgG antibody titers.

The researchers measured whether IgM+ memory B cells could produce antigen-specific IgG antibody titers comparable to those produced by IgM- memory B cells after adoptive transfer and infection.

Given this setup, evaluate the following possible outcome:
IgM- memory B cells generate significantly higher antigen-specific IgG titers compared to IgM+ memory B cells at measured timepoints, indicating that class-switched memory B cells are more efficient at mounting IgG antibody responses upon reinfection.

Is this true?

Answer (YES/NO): NO